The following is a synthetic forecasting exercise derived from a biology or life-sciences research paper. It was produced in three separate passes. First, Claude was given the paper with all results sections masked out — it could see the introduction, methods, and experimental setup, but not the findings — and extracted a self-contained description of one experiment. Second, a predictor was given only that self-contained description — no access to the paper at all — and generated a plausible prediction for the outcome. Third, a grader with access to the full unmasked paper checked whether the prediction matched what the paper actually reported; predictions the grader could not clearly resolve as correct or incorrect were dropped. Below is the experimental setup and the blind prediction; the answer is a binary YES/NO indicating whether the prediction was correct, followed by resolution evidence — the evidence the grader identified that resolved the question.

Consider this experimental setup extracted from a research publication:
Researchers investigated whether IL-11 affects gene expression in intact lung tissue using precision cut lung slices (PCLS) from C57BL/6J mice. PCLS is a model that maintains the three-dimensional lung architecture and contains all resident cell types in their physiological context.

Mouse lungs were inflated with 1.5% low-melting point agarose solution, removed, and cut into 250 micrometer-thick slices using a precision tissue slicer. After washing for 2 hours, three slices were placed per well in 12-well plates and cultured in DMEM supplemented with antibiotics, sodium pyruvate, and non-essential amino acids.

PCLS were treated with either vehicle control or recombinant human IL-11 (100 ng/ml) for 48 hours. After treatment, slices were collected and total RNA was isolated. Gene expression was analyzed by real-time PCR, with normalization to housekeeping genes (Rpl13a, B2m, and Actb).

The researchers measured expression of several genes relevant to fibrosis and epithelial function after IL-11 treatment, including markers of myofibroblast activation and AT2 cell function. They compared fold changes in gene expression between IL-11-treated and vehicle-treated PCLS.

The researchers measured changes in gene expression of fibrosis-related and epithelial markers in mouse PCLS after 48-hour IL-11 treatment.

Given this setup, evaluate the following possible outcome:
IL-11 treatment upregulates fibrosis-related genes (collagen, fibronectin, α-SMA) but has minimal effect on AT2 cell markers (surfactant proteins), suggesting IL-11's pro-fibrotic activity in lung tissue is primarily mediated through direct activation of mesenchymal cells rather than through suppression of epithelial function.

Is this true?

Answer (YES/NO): NO